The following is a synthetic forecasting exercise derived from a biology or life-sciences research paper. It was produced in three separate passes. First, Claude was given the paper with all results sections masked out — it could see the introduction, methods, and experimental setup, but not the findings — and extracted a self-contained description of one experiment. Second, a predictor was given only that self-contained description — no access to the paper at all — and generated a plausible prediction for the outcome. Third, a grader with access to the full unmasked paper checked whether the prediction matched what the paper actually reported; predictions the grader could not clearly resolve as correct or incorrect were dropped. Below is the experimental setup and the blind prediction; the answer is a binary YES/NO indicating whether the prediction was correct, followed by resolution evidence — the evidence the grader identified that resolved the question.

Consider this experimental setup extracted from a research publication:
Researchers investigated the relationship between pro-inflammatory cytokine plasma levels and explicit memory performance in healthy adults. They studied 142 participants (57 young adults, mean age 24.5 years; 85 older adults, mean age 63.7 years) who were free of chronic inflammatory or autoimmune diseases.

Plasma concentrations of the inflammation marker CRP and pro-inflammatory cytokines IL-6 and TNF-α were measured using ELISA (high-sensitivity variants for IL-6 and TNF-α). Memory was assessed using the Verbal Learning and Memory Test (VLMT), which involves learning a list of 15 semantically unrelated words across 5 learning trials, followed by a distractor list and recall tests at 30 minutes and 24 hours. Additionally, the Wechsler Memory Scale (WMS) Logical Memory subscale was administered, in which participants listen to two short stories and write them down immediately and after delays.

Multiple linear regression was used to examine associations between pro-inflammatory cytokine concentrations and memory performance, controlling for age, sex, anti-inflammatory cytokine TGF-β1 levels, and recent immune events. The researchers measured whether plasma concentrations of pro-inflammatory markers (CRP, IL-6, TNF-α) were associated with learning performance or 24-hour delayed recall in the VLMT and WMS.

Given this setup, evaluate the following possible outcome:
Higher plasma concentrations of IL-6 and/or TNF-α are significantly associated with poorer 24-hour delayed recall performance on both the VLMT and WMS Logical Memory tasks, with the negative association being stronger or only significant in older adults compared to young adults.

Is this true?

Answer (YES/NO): NO